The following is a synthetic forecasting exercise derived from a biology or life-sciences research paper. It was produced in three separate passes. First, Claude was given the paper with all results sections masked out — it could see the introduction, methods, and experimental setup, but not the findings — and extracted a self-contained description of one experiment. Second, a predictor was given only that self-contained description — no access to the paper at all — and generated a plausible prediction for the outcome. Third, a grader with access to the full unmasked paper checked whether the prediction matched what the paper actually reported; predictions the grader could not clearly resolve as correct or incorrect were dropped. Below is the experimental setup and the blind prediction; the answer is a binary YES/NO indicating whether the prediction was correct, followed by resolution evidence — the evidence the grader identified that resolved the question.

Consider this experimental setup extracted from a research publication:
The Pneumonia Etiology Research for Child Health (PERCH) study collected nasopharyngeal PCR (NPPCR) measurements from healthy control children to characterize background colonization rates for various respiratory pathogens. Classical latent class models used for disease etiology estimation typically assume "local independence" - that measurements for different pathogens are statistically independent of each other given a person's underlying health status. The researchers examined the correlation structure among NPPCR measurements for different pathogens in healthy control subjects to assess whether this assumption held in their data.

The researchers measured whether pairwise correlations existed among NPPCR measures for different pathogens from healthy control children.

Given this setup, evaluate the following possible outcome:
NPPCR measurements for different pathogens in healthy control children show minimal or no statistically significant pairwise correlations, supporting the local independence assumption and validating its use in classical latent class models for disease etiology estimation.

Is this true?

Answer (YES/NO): NO